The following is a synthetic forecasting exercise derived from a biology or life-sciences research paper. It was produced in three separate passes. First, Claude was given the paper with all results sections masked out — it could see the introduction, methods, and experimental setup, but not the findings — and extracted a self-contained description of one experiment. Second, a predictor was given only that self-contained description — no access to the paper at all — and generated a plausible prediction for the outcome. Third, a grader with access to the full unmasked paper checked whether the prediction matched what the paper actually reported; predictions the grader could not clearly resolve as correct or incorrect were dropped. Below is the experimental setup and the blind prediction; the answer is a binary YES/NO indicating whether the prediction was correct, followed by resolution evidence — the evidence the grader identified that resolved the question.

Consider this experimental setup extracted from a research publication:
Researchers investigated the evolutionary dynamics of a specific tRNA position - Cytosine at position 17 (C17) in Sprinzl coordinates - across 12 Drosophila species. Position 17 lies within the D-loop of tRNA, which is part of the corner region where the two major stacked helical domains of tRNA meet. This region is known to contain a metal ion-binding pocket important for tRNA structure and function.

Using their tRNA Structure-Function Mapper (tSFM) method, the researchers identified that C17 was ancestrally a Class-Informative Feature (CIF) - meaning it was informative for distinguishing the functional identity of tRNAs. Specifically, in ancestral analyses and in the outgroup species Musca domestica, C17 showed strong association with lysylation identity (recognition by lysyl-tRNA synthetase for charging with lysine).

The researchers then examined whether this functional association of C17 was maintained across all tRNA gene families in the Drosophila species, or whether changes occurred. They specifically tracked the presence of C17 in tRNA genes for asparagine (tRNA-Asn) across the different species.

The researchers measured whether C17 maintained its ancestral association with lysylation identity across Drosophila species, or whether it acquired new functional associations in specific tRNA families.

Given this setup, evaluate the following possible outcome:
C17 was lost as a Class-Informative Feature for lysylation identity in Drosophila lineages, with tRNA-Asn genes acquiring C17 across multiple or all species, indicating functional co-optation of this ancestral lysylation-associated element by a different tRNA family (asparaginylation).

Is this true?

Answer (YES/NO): NO